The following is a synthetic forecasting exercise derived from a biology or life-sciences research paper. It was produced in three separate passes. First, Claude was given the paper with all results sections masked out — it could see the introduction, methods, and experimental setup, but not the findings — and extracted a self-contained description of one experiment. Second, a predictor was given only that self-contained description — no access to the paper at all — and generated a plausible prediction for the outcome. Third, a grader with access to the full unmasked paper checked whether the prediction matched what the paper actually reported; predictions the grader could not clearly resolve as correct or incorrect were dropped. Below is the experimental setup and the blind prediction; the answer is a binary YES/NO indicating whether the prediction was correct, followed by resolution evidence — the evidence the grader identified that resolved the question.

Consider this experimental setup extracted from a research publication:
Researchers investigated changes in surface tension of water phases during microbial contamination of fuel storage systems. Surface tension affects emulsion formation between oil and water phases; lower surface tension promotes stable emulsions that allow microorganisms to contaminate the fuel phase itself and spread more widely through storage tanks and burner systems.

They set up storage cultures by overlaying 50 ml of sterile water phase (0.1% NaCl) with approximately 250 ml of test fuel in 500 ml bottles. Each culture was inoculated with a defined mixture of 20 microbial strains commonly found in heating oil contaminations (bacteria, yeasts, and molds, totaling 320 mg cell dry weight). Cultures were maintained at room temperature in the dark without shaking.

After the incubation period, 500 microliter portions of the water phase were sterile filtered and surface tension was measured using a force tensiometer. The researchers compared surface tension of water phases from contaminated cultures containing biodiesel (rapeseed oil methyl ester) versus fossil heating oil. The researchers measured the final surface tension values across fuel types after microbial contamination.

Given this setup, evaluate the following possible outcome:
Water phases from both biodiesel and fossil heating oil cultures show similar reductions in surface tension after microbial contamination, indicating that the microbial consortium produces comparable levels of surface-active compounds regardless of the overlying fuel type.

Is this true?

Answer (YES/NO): NO